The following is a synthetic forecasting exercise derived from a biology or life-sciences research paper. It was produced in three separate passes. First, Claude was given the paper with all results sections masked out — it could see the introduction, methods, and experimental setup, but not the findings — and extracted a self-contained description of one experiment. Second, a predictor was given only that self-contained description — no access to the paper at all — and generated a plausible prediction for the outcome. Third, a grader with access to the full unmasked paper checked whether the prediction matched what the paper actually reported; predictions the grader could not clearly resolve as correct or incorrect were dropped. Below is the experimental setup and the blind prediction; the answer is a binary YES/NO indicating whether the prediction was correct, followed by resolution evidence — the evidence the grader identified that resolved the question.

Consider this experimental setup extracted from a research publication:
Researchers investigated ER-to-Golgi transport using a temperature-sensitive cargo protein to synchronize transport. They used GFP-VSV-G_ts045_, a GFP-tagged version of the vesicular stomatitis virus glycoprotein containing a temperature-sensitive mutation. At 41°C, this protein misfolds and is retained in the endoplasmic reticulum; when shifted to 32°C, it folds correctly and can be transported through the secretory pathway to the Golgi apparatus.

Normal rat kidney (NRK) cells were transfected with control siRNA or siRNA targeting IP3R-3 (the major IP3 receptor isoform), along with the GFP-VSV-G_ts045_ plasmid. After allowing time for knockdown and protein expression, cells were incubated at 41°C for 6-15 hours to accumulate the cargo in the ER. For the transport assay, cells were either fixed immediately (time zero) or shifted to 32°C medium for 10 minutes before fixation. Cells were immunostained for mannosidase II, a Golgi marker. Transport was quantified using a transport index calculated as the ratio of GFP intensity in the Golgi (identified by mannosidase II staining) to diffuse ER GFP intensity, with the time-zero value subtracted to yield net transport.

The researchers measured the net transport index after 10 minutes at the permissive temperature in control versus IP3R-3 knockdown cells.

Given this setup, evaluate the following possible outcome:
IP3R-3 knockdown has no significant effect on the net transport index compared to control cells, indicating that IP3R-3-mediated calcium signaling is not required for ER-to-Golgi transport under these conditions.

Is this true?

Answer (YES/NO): NO